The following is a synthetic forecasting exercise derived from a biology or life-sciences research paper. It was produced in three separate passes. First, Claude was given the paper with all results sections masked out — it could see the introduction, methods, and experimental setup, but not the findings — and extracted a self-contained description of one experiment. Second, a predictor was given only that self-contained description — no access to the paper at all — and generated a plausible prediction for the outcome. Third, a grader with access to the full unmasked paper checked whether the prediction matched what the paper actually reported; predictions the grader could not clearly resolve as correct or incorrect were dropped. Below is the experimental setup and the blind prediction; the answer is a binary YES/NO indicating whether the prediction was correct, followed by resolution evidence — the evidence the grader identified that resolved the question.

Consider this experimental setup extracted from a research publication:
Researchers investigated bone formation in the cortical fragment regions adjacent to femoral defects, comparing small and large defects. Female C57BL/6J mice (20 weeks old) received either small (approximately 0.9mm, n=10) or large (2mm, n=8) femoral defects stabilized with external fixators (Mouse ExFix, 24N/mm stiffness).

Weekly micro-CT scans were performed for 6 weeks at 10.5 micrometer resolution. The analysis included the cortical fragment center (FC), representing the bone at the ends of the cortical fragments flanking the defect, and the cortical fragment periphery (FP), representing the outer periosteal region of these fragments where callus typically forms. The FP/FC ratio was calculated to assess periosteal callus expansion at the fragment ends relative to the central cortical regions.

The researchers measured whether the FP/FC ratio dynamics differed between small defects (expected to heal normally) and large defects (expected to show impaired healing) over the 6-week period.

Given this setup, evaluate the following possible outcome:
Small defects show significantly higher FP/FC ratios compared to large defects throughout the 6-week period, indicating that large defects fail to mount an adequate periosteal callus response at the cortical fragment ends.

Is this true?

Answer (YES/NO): NO